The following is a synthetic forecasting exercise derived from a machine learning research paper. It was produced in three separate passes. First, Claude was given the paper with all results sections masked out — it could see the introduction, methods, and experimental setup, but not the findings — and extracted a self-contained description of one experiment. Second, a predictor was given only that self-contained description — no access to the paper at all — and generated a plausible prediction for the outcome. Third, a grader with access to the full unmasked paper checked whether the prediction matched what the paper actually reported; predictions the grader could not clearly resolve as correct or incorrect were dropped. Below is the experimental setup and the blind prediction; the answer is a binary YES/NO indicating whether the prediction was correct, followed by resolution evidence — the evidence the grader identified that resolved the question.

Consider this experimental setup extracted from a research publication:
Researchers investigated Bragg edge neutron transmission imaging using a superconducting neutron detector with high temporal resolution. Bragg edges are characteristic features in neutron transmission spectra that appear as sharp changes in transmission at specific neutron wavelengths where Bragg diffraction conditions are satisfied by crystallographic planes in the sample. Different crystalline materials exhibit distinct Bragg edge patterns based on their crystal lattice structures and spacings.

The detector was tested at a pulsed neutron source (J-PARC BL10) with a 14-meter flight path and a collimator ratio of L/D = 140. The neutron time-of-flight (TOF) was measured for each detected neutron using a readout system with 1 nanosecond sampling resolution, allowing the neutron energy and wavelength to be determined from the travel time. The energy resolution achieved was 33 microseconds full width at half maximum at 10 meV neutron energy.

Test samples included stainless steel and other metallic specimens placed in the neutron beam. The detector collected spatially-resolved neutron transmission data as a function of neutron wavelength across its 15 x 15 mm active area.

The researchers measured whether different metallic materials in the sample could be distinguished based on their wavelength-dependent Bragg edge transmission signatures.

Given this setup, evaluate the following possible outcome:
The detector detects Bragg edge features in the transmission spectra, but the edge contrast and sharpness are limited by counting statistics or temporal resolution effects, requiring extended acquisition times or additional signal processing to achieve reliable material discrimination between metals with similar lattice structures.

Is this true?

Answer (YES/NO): NO